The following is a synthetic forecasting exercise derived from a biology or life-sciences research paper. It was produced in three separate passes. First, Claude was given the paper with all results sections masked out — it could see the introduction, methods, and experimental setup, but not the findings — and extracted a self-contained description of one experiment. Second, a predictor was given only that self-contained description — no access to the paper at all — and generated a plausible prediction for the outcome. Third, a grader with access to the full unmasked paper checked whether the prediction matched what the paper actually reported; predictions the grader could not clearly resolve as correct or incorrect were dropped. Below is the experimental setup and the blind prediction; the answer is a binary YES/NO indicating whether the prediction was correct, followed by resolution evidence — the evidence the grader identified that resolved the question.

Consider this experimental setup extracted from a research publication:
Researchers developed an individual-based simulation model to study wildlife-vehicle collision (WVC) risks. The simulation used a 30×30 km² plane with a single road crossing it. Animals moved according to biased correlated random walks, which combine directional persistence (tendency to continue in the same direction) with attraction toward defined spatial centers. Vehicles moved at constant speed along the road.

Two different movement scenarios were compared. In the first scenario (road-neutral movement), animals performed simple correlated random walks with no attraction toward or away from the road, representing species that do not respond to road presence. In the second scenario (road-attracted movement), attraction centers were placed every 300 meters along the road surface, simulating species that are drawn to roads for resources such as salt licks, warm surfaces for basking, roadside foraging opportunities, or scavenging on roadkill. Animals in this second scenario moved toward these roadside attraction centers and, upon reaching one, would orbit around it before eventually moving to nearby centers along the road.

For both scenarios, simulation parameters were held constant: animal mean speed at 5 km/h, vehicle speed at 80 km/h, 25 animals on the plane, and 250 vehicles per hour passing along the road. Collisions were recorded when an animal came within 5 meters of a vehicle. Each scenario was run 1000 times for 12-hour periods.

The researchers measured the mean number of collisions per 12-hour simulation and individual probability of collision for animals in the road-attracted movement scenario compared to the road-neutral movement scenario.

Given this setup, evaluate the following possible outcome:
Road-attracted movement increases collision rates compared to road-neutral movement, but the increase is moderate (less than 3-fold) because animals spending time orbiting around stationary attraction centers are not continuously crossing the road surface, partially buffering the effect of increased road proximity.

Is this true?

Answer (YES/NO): NO